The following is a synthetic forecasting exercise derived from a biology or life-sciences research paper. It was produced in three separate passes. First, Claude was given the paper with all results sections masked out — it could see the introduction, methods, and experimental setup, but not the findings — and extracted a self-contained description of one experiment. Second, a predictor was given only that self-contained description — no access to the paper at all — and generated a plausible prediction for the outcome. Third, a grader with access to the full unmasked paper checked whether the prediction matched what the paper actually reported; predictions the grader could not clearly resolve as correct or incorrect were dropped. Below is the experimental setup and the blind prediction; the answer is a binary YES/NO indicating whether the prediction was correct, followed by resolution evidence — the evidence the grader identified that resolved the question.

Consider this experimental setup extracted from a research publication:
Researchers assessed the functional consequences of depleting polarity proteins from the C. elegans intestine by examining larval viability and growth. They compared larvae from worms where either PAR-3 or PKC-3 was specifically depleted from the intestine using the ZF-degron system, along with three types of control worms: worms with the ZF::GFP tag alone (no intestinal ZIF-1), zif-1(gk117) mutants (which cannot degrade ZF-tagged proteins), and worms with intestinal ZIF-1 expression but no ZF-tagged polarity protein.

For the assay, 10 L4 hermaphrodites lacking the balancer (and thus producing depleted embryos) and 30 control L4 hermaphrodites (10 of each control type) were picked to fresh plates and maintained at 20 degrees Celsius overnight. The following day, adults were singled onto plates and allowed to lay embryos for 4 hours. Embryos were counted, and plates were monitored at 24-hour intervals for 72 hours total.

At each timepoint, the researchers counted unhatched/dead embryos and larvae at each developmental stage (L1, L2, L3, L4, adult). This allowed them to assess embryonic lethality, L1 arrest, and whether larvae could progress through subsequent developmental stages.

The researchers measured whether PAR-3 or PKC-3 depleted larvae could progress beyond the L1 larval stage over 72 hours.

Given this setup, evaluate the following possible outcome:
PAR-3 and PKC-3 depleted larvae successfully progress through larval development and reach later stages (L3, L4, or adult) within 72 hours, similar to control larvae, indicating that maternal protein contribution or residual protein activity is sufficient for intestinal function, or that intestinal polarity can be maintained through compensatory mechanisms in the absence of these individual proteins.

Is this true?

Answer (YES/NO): NO